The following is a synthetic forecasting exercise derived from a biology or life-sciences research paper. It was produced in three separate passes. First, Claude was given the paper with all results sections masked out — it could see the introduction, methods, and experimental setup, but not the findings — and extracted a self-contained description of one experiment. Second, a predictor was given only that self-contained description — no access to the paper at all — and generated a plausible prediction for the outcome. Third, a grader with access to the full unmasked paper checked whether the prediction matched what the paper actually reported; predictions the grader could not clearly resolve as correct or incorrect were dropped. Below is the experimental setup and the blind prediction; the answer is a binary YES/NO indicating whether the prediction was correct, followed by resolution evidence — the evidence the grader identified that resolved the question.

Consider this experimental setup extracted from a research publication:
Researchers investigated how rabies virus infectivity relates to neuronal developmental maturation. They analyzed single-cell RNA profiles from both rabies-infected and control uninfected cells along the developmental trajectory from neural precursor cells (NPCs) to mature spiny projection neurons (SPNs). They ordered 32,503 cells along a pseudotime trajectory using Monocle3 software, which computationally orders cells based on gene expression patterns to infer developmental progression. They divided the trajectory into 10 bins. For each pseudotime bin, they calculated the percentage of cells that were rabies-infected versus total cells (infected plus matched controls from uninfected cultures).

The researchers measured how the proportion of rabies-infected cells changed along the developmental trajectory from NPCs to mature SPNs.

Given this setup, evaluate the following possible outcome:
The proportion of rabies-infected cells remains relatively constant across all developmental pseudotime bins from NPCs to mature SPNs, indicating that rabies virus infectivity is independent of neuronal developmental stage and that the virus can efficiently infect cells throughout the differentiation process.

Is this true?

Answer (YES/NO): NO